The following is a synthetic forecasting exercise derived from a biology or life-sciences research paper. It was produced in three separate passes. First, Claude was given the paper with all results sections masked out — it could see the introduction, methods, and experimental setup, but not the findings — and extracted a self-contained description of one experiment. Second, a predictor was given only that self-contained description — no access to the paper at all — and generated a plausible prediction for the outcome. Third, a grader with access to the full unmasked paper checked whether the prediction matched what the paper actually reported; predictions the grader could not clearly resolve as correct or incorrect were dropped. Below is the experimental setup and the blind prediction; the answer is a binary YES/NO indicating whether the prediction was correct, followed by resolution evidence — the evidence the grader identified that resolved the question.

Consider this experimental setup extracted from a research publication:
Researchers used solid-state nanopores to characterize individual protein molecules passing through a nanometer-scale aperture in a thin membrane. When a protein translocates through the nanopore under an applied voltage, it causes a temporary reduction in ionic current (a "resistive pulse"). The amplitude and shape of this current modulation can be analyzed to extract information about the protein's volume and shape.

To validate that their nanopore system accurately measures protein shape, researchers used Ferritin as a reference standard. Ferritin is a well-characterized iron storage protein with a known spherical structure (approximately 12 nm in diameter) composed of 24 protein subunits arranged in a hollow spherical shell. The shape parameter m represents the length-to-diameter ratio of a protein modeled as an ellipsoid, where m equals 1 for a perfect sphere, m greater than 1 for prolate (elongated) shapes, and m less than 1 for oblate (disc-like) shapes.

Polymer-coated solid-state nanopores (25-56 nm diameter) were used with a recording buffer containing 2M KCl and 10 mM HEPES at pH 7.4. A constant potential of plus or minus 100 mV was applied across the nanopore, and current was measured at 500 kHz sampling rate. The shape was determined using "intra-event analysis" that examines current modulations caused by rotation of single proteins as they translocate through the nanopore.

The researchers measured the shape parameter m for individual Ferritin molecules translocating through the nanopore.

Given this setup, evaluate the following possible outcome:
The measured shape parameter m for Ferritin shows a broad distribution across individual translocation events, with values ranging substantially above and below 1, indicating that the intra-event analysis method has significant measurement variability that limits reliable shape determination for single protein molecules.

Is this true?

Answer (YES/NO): NO